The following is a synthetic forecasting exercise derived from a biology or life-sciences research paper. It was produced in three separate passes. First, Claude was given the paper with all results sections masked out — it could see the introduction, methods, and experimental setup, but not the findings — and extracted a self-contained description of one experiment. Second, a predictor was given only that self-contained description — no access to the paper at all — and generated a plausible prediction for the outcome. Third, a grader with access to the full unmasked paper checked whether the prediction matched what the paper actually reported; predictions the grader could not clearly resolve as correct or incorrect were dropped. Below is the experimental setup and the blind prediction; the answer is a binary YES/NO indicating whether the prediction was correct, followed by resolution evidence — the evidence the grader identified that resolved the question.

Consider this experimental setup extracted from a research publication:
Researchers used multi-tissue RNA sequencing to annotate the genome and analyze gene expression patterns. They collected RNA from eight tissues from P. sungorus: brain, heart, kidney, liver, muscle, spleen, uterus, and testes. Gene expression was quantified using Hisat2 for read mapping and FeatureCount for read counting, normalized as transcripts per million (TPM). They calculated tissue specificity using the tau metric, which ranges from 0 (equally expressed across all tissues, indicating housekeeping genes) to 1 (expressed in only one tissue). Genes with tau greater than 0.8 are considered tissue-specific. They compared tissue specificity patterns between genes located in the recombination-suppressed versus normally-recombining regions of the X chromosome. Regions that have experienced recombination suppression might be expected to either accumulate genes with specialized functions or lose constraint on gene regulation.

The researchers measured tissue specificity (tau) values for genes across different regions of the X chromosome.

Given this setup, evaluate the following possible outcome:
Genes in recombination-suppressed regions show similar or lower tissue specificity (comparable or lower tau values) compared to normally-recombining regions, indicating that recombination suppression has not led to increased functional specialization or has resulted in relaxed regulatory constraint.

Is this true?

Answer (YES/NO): YES